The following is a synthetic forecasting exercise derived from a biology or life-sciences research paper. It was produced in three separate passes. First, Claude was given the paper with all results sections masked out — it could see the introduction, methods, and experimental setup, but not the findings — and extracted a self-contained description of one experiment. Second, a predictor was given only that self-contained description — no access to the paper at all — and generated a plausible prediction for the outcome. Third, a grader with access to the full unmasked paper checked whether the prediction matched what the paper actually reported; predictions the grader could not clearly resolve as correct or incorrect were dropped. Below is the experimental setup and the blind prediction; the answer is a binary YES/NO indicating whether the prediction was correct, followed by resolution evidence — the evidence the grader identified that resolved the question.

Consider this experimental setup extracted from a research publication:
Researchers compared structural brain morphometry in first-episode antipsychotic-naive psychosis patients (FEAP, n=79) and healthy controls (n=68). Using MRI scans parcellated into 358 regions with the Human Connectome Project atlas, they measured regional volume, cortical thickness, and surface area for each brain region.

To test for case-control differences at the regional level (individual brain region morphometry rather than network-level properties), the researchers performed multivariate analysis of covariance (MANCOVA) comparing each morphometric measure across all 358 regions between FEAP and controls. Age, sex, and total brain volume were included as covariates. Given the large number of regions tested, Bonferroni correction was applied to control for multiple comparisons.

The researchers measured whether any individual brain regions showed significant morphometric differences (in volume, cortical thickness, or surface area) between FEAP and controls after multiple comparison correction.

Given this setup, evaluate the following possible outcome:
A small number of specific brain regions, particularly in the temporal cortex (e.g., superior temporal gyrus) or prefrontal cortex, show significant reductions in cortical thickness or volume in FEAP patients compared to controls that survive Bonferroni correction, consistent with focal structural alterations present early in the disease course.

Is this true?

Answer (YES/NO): NO